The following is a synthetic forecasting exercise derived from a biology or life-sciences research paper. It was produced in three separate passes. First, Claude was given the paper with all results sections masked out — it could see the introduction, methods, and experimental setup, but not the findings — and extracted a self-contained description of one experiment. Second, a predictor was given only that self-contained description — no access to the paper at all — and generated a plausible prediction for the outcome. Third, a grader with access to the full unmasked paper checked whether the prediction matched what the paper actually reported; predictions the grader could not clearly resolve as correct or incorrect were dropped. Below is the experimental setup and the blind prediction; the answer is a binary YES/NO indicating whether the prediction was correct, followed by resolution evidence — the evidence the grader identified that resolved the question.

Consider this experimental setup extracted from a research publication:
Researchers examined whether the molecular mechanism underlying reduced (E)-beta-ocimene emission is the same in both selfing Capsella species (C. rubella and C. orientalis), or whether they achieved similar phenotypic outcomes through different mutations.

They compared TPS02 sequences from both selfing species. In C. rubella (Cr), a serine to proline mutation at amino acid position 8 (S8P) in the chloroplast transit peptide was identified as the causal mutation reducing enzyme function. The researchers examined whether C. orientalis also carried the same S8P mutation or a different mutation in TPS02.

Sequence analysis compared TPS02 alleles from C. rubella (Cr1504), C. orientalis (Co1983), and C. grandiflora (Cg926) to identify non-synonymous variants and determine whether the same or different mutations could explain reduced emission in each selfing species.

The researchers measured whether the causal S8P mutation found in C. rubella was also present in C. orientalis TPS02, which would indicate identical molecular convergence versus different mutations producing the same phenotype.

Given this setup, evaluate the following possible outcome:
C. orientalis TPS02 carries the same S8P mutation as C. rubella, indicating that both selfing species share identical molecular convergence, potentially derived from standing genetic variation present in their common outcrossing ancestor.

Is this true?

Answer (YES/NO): NO